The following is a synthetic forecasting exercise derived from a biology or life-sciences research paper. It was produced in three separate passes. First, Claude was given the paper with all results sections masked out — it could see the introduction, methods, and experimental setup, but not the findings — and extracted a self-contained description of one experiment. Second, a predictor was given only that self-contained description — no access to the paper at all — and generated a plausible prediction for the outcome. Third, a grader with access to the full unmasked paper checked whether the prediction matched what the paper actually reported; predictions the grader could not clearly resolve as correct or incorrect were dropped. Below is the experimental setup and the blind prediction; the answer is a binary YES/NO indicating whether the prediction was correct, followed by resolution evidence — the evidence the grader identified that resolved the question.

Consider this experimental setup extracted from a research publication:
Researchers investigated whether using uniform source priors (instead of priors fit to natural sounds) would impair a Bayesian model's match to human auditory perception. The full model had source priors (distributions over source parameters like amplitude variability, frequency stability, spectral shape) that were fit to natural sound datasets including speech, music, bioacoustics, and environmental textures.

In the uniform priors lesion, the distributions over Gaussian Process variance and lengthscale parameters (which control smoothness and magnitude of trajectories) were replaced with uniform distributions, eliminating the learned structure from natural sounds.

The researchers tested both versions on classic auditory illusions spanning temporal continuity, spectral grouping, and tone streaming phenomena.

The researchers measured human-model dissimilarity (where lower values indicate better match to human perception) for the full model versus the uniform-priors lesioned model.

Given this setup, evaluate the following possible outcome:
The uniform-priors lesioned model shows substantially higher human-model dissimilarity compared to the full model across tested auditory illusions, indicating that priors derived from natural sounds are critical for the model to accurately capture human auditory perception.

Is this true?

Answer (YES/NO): NO